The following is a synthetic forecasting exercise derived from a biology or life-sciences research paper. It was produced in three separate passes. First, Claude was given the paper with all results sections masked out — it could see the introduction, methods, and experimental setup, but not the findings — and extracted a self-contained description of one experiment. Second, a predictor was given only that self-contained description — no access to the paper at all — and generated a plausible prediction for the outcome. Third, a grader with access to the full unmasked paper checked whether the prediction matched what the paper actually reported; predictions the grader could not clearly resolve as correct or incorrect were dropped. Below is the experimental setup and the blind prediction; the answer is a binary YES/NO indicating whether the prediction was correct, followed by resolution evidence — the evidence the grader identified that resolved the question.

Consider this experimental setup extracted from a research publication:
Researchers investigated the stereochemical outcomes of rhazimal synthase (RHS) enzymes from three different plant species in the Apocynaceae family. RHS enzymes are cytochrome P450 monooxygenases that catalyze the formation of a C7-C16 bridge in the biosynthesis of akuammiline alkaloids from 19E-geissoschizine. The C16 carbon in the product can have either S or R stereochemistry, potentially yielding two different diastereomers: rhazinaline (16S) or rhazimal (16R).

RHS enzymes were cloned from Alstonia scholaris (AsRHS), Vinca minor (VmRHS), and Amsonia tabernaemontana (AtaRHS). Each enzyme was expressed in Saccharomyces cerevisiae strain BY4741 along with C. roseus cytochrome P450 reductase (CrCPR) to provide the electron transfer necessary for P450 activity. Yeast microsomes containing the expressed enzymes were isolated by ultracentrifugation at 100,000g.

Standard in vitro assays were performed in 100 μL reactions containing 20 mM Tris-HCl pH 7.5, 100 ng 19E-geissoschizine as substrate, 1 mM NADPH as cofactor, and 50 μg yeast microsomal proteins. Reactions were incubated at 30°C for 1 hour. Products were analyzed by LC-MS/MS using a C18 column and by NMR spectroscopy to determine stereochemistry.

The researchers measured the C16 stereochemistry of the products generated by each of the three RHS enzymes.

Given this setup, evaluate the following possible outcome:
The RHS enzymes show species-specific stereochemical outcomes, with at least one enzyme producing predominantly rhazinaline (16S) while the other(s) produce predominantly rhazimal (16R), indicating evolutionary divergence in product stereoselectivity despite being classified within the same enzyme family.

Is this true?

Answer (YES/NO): NO